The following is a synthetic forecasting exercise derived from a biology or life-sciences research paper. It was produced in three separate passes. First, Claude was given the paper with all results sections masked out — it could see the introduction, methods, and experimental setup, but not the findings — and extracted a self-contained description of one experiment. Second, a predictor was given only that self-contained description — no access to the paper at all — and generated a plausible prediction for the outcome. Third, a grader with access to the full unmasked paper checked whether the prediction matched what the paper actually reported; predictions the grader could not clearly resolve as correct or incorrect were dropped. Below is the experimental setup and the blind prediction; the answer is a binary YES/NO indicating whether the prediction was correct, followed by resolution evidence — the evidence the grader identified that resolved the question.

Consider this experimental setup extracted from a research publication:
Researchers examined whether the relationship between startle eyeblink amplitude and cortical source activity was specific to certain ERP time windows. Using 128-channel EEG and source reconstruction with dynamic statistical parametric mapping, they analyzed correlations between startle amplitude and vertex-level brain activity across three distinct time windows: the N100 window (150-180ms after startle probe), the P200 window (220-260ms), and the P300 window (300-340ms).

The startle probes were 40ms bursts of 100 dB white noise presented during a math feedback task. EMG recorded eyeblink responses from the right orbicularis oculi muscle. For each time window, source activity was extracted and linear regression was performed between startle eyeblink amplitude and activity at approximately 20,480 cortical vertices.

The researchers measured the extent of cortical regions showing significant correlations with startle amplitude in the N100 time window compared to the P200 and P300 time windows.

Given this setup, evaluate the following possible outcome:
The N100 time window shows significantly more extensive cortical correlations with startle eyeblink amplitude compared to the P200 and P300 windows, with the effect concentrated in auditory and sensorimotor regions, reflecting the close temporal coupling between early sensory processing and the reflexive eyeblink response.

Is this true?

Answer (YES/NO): YES